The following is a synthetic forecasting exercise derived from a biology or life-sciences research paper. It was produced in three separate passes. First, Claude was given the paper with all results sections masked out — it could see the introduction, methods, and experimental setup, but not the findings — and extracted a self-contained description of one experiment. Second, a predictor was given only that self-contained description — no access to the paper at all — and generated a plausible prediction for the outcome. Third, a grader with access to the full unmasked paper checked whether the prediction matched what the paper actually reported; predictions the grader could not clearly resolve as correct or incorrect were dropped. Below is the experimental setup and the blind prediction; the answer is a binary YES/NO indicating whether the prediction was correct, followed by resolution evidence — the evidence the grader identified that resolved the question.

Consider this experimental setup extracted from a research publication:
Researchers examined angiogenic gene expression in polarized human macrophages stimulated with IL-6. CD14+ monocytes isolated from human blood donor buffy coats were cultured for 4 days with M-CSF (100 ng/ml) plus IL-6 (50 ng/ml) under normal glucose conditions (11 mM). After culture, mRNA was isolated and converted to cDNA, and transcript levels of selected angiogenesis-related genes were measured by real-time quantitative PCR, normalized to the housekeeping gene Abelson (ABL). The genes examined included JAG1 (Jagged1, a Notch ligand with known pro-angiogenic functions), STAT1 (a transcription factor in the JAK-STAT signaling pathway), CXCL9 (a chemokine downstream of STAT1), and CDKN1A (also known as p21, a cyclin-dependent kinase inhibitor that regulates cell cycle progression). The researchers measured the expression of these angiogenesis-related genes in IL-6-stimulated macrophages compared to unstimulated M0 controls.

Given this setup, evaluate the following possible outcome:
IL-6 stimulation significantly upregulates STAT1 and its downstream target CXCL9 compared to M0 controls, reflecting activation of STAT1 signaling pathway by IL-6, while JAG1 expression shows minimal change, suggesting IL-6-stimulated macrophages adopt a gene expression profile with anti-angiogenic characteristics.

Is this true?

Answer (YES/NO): NO